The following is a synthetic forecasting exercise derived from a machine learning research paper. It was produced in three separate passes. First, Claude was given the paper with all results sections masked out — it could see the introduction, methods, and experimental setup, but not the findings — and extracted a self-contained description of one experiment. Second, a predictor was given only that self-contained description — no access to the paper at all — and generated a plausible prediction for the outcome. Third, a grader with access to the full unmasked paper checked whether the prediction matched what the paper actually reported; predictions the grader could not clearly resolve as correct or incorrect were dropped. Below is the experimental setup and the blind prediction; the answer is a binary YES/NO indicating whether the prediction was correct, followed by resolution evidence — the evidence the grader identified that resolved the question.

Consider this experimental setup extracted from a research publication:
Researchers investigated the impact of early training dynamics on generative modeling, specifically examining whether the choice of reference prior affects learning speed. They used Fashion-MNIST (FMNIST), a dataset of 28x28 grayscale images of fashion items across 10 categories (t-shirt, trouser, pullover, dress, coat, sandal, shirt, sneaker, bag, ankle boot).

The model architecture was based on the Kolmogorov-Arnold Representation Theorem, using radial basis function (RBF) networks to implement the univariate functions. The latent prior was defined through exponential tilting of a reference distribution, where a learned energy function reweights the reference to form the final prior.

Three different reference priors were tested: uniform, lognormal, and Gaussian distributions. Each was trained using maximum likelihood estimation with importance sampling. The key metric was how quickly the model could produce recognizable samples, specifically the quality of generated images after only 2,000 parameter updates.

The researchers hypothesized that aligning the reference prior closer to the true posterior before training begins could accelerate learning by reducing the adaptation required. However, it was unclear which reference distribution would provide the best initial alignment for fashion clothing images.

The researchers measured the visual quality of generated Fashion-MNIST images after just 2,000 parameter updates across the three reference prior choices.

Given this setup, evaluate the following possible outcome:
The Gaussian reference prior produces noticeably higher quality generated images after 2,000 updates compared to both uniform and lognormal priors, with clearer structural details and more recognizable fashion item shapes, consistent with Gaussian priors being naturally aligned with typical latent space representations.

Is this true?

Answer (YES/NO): YES